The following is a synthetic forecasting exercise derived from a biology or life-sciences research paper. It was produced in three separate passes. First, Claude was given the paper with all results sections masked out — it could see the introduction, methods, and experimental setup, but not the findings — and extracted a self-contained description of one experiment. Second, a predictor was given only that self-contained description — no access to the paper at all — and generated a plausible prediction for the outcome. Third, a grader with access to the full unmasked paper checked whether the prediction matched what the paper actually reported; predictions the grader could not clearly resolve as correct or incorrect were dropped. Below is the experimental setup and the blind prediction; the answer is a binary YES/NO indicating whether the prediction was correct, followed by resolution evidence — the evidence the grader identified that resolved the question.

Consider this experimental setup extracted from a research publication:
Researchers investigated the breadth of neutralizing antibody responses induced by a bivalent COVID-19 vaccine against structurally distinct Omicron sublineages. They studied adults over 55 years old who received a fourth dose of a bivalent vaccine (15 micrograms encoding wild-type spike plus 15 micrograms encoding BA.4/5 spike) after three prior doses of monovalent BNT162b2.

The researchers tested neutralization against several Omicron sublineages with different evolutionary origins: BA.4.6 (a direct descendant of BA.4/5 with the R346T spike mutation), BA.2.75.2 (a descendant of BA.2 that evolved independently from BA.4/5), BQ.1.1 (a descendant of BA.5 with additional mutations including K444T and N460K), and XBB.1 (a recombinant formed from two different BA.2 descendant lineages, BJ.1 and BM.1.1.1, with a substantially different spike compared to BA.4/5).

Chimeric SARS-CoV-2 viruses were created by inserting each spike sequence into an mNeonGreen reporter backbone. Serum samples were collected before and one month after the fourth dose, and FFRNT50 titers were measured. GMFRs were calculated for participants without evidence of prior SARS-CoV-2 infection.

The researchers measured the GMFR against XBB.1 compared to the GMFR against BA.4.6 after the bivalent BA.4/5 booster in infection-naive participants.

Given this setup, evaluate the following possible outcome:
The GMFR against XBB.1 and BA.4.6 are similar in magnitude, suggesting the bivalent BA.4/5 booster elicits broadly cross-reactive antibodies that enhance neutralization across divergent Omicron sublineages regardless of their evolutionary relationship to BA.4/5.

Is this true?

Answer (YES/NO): NO